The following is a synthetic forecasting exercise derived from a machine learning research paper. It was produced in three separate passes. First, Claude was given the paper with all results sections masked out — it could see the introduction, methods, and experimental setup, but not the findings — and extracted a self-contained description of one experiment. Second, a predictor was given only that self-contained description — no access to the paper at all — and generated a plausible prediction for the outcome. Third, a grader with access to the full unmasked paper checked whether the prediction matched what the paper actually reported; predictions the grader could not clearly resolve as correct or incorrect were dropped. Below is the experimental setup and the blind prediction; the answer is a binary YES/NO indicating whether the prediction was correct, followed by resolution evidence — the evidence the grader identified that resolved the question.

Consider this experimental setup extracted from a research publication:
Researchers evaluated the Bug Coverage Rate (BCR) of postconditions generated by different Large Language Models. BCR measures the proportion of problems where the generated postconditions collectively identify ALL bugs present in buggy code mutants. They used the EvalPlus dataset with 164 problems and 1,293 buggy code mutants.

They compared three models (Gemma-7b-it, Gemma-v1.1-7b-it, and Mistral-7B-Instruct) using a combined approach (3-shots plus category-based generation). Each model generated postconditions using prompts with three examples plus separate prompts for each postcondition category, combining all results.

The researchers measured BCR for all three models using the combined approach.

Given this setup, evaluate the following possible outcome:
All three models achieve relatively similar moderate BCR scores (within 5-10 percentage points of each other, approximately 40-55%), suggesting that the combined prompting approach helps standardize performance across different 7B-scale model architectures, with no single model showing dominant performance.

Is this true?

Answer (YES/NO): NO